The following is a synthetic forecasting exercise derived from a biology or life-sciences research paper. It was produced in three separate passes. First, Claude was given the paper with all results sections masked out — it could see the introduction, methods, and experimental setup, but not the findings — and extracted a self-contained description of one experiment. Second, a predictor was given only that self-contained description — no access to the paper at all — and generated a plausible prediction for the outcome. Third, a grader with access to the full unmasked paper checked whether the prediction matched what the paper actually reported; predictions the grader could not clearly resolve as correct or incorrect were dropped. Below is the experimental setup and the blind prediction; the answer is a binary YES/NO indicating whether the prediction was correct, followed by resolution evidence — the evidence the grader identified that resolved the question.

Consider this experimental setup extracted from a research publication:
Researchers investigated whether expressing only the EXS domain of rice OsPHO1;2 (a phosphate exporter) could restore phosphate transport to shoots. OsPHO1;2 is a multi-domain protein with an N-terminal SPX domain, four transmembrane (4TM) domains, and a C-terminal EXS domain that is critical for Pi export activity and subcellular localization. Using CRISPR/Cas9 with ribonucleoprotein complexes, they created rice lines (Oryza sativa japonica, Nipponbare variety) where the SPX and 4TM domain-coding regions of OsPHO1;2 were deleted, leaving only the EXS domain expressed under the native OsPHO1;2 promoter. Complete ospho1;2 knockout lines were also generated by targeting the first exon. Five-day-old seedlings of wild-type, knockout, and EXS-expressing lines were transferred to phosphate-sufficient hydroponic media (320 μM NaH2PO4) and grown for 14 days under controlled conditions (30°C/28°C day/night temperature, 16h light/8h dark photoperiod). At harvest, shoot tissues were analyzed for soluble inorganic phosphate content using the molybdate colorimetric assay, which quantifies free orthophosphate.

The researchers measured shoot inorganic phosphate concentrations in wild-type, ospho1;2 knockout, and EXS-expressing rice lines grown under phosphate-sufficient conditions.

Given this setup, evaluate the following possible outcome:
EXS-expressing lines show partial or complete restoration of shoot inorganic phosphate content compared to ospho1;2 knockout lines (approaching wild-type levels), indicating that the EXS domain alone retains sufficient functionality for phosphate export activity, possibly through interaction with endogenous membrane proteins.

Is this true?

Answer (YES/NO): NO